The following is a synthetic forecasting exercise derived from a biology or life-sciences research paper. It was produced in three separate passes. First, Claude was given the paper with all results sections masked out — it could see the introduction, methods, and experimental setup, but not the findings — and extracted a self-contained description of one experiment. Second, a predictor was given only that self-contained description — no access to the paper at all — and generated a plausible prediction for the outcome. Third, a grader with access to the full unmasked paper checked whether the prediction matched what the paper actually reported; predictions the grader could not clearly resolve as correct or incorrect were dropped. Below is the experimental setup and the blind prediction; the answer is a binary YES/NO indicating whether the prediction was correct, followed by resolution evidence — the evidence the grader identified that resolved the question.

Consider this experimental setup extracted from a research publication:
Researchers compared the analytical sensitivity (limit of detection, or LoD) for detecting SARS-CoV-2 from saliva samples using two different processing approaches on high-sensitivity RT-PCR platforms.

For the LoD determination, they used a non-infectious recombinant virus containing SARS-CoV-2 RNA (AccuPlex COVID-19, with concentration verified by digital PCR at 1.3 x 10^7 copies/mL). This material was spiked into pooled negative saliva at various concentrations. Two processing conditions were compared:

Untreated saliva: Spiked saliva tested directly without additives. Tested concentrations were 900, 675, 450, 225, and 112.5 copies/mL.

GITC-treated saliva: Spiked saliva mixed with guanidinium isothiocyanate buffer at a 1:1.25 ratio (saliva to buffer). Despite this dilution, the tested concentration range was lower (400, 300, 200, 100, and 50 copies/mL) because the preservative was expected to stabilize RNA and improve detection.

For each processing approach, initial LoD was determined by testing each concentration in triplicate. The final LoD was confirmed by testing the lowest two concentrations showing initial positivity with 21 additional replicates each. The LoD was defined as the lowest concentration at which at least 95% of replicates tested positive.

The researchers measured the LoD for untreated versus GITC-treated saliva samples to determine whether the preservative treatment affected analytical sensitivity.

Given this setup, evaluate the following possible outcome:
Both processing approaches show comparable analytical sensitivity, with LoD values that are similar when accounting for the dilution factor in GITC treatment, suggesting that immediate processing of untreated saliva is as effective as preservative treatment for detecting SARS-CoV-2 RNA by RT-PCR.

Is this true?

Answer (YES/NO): NO